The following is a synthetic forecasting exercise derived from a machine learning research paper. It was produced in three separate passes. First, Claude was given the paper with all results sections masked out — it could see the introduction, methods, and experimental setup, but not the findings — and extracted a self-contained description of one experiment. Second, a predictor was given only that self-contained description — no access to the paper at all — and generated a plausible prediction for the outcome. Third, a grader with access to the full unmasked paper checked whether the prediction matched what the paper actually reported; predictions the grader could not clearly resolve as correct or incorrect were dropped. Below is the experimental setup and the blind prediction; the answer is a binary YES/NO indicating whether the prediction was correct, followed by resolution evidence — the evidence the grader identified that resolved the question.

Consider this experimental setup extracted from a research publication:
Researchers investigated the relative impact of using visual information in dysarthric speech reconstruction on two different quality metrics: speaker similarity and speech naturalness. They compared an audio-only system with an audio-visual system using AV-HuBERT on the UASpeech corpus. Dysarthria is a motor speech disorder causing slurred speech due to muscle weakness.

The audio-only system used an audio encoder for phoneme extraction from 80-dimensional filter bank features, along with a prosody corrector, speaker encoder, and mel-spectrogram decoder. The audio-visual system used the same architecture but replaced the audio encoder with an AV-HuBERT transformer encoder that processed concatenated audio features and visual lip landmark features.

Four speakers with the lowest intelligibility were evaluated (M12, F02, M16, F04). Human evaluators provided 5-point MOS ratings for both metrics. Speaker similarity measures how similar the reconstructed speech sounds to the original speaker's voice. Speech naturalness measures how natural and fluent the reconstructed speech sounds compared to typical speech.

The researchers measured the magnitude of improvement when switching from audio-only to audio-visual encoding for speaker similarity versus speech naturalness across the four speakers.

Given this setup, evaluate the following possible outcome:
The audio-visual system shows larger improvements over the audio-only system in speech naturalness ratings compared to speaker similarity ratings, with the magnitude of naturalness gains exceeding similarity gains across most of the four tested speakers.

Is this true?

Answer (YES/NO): YES